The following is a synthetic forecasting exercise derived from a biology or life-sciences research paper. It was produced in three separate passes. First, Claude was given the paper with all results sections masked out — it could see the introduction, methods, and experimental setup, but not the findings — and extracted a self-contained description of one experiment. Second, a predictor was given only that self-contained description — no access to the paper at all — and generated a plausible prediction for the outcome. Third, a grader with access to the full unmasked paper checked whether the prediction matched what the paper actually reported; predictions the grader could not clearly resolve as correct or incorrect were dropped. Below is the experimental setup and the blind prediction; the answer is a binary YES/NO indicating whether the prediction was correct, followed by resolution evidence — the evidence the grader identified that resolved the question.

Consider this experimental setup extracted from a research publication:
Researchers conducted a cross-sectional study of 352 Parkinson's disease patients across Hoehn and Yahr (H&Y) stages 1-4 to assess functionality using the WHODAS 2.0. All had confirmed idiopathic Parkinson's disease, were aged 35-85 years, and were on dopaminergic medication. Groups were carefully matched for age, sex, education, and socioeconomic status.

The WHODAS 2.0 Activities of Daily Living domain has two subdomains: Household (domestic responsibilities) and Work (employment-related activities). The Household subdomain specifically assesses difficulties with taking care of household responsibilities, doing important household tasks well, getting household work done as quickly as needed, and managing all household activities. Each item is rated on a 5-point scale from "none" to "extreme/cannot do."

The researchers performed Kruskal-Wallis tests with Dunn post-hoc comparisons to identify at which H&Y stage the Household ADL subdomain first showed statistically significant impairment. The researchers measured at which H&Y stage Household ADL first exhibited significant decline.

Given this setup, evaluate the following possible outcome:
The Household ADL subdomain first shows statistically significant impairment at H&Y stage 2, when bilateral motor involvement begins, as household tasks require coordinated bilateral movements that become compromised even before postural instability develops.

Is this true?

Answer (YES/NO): NO